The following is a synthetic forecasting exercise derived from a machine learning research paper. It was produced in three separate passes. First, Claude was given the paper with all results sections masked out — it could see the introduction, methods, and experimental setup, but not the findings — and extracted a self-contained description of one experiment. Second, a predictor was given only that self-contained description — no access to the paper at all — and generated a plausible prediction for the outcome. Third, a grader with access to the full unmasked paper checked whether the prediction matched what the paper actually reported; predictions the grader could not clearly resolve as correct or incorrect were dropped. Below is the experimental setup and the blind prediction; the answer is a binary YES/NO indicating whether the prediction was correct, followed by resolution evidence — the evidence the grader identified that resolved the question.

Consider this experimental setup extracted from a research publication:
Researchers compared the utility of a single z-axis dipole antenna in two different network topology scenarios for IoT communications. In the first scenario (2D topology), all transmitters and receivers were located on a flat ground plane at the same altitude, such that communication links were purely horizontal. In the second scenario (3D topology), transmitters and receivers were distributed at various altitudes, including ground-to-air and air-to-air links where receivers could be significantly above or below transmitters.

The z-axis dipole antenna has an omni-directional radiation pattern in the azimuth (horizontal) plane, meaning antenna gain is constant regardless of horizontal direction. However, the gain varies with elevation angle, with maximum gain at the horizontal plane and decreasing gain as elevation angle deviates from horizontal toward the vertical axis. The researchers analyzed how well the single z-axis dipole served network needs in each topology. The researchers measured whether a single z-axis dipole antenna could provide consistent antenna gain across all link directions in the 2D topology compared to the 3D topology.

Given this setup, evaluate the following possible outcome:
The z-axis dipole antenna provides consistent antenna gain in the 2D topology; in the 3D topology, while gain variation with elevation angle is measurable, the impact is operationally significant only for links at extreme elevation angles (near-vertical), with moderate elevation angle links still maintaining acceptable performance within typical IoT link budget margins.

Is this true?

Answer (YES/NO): NO